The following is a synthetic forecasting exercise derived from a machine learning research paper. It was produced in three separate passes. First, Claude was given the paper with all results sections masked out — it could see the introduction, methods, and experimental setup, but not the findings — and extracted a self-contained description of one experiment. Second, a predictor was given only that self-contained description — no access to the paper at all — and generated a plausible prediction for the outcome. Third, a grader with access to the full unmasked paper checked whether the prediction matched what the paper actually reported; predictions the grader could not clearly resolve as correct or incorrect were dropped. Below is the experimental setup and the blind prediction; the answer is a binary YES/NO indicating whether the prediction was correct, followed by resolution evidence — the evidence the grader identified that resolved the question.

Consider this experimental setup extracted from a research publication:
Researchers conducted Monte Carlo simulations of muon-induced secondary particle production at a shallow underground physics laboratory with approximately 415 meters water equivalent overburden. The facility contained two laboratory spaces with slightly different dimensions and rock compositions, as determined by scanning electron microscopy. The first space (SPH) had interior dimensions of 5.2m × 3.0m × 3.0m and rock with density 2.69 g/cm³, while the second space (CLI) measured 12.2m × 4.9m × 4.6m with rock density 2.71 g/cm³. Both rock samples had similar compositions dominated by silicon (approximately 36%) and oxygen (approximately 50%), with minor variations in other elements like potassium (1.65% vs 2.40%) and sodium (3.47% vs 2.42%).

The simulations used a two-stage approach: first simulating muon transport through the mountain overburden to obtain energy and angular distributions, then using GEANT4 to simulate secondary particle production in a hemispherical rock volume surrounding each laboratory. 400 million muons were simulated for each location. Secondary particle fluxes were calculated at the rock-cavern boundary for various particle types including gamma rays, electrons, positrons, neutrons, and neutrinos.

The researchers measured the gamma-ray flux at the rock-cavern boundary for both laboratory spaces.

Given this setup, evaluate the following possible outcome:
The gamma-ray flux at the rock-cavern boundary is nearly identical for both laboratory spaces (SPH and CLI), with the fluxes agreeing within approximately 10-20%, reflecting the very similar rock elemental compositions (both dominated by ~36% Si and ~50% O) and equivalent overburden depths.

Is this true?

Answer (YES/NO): YES